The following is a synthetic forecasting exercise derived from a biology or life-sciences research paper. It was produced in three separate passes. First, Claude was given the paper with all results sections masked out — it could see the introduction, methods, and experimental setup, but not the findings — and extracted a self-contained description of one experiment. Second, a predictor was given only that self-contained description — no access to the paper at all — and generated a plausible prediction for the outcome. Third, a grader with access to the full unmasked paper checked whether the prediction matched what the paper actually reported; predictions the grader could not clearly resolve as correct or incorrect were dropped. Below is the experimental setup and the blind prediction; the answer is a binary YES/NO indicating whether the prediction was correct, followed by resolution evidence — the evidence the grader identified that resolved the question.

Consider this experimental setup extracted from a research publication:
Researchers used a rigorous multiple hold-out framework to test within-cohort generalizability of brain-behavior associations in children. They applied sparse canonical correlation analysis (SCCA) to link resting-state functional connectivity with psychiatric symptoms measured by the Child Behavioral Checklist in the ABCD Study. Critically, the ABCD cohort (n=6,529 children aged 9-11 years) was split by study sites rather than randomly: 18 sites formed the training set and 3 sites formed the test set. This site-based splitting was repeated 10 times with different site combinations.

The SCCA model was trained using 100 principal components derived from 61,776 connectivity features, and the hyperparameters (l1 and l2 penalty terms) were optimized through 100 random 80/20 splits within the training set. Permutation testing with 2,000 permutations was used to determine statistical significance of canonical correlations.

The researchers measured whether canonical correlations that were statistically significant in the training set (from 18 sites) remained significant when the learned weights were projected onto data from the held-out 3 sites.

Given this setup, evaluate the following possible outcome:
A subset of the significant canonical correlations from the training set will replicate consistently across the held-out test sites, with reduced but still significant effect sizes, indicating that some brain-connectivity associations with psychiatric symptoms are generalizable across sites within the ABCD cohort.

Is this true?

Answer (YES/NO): YES